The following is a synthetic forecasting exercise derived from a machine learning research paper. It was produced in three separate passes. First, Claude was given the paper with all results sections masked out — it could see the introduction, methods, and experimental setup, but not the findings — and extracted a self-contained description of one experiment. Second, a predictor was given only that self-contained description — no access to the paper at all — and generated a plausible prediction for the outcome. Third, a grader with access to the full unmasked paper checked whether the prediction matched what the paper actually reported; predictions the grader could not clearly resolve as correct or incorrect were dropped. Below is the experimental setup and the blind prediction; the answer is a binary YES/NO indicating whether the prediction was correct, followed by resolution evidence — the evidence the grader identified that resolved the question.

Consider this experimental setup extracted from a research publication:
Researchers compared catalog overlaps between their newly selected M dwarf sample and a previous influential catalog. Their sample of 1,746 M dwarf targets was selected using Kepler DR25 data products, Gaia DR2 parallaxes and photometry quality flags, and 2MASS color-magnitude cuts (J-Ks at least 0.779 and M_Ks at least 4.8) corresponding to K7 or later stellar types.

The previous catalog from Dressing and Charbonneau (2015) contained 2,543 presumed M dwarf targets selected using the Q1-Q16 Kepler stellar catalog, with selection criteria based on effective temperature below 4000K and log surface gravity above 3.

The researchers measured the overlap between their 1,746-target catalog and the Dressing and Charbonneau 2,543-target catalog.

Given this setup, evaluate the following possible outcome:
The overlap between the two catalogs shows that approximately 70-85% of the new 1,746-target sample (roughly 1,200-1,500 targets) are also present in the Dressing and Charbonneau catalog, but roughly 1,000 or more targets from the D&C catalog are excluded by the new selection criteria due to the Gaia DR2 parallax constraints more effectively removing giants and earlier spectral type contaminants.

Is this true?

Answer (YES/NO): NO